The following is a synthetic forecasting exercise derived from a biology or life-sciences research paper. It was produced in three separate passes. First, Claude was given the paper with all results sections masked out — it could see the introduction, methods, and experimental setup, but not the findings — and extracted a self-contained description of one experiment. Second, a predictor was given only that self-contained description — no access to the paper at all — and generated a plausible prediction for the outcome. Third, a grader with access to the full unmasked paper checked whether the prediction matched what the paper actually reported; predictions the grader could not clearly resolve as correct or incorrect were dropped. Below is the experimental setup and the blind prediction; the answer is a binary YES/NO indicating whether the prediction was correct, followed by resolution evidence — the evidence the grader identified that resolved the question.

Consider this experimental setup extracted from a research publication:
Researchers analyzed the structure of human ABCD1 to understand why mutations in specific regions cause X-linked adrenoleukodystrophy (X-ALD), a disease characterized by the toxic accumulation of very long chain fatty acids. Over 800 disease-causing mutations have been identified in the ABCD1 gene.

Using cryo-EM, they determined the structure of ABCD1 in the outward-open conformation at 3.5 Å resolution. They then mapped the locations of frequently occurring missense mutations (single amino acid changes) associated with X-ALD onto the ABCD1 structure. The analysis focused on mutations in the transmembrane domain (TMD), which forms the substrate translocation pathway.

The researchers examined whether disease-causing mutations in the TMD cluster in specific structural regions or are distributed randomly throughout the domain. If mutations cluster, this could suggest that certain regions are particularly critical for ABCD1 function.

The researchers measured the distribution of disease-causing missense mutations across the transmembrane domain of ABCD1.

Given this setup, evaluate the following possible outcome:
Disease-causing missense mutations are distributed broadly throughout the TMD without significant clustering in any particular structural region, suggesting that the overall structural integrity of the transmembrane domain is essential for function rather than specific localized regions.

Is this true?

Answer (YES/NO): NO